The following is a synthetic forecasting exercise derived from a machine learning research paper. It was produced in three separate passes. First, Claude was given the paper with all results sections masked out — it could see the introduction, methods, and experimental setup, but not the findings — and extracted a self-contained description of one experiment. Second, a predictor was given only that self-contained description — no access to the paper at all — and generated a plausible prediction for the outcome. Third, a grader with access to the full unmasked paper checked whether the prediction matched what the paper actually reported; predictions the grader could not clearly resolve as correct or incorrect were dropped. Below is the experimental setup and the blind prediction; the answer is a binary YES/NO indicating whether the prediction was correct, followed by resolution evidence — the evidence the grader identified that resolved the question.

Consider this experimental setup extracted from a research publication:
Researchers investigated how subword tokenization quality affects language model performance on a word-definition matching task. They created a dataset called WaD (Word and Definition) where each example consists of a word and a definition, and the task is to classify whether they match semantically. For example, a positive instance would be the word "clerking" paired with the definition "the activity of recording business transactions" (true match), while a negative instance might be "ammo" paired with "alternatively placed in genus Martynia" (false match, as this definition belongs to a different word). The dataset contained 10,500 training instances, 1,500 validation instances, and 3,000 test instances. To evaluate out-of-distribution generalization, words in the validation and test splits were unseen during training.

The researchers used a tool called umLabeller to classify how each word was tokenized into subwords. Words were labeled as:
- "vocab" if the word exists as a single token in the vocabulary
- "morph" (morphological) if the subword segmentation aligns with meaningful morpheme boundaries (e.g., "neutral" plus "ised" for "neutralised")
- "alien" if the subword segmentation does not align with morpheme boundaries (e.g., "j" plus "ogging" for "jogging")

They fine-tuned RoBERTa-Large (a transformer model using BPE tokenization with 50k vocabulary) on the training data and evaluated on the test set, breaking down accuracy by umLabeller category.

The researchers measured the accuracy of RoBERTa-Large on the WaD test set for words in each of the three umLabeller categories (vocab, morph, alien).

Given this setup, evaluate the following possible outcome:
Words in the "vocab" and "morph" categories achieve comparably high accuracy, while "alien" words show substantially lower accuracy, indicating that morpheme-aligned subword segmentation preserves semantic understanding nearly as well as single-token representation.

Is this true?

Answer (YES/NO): NO